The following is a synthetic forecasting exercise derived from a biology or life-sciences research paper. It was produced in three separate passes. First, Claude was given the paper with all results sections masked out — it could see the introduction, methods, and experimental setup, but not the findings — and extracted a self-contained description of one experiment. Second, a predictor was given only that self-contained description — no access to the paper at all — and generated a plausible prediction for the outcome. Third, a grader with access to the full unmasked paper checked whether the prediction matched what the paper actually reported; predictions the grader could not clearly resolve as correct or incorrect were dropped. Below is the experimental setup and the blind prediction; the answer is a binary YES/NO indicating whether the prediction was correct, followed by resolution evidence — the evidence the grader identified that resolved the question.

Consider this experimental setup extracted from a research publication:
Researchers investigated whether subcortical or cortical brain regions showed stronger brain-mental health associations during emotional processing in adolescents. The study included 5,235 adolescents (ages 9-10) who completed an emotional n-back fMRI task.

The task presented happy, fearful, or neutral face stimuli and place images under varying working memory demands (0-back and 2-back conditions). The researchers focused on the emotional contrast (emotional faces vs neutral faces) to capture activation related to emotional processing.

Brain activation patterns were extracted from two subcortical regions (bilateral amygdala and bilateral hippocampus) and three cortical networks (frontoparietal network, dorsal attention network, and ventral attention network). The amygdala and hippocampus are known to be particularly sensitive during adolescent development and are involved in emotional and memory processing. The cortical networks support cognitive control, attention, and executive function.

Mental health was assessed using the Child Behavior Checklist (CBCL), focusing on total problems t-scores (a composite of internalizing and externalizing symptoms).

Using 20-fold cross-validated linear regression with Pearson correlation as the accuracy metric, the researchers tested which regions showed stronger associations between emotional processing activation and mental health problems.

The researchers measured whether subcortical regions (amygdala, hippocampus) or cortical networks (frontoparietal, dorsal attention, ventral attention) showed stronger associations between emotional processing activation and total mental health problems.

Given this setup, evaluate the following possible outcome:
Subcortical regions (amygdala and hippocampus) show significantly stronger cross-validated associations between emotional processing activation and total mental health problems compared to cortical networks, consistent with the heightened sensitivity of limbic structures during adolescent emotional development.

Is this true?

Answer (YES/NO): NO